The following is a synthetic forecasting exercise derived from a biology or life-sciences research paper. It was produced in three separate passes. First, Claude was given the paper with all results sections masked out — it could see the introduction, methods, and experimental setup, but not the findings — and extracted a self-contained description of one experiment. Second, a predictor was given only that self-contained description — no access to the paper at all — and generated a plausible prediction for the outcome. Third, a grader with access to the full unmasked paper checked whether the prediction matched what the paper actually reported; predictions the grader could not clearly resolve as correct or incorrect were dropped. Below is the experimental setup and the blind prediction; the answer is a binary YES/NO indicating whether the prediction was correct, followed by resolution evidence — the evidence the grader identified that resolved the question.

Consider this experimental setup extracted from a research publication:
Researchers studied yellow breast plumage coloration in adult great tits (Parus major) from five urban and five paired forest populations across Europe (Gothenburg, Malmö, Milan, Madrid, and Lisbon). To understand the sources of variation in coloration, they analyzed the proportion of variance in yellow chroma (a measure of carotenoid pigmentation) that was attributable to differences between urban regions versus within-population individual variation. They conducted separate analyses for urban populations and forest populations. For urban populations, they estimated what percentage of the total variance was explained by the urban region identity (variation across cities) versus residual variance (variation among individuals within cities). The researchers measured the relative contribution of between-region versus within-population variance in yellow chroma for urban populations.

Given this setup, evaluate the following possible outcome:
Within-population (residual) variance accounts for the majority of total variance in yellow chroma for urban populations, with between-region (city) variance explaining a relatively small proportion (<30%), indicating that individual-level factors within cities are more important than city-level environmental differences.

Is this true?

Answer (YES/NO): YES